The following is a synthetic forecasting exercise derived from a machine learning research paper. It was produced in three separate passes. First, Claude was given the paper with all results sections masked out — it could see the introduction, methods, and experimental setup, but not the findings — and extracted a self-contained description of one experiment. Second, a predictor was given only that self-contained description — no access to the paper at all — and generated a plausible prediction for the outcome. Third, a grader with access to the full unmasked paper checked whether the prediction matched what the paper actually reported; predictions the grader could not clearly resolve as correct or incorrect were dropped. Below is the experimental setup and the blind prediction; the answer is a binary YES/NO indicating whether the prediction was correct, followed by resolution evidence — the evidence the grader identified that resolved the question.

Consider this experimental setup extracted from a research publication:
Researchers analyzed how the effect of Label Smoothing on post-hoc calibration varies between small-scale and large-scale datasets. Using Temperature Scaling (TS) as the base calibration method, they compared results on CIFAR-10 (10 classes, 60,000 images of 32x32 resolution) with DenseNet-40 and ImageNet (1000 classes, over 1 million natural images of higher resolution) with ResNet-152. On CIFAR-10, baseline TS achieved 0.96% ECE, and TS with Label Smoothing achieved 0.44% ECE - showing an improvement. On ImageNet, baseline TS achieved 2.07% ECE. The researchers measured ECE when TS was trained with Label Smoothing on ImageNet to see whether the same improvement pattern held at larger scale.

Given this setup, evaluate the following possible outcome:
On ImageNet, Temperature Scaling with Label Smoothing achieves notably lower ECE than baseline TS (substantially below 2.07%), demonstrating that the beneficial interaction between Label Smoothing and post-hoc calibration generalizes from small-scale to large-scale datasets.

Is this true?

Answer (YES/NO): NO